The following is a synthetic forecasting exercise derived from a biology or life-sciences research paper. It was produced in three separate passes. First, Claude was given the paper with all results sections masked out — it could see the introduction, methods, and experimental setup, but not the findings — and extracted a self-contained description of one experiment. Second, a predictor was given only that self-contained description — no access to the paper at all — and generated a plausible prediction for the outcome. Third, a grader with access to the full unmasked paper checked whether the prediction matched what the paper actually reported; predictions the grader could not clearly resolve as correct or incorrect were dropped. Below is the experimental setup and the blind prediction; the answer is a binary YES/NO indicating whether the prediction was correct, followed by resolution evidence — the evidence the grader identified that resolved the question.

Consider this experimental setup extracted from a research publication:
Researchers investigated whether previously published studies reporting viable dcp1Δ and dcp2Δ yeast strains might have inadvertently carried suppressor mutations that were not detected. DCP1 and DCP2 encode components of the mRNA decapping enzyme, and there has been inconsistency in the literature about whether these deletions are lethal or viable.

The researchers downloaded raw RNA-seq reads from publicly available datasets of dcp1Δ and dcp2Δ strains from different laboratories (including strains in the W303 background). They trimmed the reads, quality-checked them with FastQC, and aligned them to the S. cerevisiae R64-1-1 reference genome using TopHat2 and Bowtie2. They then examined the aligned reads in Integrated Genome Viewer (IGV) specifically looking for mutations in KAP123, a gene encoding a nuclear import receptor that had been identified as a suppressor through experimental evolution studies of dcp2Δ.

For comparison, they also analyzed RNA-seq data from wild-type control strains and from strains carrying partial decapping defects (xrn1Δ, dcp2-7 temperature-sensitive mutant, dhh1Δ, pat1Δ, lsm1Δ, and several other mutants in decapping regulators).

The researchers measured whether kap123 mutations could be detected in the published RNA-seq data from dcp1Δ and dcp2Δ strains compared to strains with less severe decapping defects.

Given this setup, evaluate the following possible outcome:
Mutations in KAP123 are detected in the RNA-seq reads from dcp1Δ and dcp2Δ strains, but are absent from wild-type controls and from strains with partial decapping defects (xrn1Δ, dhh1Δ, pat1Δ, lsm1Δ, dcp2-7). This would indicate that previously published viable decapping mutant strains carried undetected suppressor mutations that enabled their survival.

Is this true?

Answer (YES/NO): YES